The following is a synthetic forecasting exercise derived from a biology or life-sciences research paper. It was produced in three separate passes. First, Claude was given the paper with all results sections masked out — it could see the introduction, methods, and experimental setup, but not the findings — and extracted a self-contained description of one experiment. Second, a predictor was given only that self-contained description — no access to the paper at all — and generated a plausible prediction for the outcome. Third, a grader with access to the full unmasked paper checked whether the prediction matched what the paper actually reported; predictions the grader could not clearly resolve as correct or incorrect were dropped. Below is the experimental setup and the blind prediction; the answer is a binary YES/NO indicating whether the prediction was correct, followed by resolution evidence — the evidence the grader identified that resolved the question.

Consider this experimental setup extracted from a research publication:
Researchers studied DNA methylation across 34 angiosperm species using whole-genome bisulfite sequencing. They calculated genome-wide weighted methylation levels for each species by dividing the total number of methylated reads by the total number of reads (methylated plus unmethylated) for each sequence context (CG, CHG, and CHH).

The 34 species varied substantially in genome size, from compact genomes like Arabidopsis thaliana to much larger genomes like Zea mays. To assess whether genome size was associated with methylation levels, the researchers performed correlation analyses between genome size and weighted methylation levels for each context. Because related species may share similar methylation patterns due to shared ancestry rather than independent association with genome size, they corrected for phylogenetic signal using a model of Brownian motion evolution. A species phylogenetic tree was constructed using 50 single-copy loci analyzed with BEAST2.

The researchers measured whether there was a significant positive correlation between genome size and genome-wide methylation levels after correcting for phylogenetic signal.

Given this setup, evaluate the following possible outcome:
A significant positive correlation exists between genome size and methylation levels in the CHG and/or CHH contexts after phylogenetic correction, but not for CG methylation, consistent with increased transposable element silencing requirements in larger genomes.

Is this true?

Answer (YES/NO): NO